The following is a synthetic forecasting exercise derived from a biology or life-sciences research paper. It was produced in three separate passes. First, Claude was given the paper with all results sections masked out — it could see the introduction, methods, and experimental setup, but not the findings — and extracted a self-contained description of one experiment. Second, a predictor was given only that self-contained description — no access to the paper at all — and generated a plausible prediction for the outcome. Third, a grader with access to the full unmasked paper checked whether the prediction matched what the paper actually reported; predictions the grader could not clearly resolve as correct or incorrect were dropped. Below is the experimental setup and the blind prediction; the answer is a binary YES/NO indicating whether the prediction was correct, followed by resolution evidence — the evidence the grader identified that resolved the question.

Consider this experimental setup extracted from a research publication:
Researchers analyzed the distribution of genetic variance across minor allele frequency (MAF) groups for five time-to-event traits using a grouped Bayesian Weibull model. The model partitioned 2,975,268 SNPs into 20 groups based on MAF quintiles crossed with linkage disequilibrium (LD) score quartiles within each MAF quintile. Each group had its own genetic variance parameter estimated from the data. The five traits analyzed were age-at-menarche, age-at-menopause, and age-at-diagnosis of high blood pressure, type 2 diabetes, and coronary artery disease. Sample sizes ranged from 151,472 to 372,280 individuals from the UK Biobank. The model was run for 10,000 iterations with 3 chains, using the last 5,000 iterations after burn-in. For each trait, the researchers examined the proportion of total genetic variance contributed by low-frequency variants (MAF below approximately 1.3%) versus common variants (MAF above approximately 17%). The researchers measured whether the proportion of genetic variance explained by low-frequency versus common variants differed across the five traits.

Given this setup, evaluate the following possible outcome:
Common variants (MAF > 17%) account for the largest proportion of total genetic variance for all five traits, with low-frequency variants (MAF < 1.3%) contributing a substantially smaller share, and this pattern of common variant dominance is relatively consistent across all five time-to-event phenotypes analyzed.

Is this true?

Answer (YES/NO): NO